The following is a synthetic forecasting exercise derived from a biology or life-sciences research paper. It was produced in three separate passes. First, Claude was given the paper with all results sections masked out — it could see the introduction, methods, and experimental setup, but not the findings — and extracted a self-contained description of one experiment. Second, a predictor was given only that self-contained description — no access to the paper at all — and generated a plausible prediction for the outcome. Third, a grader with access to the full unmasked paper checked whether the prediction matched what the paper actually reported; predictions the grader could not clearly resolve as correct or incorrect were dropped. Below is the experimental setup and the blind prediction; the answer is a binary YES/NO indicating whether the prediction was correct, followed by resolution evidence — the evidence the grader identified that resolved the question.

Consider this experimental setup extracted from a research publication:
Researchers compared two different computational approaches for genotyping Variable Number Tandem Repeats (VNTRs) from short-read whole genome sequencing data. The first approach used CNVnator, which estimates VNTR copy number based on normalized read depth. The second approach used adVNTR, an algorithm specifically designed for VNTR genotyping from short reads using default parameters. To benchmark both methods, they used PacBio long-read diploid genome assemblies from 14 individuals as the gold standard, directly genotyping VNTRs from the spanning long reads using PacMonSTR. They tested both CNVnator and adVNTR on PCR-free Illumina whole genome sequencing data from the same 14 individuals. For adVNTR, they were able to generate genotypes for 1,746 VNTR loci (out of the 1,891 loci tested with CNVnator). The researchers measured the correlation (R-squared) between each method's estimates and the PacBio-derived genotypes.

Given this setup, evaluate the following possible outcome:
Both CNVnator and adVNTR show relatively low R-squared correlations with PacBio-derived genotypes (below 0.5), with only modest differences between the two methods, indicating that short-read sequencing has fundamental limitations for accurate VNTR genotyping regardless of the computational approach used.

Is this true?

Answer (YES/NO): NO